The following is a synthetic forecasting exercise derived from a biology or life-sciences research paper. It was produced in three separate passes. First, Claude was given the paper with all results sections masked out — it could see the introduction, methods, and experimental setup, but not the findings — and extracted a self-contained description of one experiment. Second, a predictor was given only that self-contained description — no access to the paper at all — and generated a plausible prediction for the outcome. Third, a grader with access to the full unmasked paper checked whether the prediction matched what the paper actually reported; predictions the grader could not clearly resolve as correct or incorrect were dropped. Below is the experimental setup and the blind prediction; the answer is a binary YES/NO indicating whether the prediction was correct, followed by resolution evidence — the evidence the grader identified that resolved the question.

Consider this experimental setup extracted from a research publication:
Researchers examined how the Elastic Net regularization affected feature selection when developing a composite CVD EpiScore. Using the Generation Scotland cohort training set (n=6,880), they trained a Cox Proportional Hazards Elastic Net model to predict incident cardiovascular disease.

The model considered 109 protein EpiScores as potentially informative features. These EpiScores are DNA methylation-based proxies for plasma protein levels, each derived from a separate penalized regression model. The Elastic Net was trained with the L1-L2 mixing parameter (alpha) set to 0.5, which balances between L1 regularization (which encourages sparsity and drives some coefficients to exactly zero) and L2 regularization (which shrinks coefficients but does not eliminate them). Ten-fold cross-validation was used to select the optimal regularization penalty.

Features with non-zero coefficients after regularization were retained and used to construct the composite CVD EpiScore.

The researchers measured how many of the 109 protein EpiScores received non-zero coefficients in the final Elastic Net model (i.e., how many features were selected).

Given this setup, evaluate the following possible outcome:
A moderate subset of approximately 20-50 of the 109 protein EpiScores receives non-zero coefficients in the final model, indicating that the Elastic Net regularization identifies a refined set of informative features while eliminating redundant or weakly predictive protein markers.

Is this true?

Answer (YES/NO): YES